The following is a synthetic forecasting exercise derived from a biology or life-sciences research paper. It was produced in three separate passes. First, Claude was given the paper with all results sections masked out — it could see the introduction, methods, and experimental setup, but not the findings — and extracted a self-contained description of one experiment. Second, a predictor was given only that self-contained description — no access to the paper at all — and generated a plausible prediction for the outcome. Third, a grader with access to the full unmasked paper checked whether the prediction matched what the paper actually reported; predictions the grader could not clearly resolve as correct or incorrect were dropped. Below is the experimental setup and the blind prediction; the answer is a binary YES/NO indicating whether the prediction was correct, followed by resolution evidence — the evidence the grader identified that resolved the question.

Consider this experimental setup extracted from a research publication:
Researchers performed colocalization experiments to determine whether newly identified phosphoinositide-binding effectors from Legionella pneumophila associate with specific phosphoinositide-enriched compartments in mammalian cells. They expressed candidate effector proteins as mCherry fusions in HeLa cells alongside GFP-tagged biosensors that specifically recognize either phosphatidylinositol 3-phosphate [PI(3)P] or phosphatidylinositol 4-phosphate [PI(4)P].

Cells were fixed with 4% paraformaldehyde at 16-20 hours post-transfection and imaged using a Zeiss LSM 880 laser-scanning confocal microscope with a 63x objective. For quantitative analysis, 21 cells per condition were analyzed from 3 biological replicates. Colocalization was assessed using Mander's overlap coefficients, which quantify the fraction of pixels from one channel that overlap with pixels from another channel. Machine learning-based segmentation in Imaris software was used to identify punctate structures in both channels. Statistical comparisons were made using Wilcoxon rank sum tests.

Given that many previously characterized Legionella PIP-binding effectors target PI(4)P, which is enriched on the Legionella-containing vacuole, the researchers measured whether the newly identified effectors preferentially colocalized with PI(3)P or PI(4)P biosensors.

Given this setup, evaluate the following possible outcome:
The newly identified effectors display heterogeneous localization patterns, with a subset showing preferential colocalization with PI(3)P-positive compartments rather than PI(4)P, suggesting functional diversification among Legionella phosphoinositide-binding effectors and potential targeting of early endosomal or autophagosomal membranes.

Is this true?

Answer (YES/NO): NO